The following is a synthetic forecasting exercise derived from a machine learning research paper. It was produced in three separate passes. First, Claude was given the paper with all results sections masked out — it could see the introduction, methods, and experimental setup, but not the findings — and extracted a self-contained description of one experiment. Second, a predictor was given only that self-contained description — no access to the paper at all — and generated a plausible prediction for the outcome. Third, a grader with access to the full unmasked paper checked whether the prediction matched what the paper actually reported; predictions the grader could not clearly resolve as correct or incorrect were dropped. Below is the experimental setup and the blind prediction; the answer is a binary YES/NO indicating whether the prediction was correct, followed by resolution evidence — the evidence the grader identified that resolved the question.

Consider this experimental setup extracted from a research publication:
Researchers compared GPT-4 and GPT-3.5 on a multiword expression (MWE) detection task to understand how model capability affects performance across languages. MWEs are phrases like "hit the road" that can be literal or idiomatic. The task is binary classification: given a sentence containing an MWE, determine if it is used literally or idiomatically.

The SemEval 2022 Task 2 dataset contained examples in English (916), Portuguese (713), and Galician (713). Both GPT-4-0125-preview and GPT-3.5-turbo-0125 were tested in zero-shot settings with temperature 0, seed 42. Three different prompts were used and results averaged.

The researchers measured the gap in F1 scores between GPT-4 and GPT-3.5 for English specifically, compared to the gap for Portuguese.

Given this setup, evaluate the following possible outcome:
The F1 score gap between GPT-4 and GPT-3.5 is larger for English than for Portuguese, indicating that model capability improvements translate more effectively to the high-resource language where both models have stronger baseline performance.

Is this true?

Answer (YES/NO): NO